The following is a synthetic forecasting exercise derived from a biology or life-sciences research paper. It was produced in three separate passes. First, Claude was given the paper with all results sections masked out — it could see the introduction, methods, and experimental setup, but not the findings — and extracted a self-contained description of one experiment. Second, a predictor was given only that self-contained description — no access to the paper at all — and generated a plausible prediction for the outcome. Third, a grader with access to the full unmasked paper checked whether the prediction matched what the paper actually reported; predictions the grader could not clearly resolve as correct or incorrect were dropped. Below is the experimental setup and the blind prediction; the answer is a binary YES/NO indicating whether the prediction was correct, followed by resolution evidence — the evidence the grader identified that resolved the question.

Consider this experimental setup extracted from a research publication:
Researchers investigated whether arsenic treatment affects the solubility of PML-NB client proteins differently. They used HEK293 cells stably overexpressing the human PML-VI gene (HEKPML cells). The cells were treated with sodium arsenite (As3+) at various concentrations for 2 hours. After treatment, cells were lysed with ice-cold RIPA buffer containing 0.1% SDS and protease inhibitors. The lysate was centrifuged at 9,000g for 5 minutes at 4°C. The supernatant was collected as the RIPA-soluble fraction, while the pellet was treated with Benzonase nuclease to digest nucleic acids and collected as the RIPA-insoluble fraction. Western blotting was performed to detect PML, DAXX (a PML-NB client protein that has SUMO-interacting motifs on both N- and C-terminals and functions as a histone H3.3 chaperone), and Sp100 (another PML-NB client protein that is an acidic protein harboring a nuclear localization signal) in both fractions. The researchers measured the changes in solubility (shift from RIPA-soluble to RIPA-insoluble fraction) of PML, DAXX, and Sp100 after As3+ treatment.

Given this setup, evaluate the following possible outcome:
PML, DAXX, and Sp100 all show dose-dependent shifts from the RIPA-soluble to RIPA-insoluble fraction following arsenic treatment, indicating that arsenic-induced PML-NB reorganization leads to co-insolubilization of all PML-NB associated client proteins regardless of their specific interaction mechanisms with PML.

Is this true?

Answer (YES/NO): NO